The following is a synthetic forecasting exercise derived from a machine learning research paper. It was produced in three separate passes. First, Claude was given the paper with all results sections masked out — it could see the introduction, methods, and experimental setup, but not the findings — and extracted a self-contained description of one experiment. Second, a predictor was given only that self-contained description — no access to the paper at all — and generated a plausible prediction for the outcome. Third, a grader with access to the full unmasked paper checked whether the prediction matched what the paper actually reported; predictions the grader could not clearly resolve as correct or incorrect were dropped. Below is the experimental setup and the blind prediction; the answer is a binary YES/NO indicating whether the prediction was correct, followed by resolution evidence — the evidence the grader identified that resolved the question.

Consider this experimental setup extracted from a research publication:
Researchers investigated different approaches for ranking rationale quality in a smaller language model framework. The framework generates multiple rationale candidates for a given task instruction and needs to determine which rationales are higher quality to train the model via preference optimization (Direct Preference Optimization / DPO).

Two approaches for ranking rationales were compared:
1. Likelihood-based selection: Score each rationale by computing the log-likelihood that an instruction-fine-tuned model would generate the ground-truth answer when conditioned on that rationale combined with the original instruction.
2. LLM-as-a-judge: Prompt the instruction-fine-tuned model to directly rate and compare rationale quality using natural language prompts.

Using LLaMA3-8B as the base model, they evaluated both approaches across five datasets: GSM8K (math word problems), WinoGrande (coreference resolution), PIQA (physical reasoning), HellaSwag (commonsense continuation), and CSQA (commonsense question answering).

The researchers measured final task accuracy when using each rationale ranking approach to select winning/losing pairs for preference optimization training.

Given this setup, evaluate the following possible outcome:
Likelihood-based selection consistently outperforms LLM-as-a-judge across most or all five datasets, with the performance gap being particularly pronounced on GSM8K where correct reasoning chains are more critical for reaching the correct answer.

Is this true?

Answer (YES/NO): NO